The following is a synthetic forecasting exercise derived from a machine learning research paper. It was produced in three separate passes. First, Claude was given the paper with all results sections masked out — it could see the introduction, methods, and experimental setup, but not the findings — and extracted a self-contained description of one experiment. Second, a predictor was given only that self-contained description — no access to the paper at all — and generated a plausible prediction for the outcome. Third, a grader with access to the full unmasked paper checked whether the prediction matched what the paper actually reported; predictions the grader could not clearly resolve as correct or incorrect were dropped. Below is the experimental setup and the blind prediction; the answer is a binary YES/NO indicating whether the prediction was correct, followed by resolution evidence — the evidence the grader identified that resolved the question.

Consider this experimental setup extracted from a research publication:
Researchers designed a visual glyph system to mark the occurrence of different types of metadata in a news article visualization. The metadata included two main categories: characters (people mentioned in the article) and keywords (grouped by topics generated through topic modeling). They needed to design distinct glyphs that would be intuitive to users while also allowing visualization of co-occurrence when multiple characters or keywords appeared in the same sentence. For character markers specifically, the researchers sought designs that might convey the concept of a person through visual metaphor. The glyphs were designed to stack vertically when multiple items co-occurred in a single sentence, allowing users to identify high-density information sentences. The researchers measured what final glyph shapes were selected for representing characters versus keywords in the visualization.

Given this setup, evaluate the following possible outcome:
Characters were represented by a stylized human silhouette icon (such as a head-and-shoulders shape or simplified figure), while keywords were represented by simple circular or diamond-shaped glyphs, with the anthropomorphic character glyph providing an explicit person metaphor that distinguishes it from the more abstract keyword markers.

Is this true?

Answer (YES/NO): NO